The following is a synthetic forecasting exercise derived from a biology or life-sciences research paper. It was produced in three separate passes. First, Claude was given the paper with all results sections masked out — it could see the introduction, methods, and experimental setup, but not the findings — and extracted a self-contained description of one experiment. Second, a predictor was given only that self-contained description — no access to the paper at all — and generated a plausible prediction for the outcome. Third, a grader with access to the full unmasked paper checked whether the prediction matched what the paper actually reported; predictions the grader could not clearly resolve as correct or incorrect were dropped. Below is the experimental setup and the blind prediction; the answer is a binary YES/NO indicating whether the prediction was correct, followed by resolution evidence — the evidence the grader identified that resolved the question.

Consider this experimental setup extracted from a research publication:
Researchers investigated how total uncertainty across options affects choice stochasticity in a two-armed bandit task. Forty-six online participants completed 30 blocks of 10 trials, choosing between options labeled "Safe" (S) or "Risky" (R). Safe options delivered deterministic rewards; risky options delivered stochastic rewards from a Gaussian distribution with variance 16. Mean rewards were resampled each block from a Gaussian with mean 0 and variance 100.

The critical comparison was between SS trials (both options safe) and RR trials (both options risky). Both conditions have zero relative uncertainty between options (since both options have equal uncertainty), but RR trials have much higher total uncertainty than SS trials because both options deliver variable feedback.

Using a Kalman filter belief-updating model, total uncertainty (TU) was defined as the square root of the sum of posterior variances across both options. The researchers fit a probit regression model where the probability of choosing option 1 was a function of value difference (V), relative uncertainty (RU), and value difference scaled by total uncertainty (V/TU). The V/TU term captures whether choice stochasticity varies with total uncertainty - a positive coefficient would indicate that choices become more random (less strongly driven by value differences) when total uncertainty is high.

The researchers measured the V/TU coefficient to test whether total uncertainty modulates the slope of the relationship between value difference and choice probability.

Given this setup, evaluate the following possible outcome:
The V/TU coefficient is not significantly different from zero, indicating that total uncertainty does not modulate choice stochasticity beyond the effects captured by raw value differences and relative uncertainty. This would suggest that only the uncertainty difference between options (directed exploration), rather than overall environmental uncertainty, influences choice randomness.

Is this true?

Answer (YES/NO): NO